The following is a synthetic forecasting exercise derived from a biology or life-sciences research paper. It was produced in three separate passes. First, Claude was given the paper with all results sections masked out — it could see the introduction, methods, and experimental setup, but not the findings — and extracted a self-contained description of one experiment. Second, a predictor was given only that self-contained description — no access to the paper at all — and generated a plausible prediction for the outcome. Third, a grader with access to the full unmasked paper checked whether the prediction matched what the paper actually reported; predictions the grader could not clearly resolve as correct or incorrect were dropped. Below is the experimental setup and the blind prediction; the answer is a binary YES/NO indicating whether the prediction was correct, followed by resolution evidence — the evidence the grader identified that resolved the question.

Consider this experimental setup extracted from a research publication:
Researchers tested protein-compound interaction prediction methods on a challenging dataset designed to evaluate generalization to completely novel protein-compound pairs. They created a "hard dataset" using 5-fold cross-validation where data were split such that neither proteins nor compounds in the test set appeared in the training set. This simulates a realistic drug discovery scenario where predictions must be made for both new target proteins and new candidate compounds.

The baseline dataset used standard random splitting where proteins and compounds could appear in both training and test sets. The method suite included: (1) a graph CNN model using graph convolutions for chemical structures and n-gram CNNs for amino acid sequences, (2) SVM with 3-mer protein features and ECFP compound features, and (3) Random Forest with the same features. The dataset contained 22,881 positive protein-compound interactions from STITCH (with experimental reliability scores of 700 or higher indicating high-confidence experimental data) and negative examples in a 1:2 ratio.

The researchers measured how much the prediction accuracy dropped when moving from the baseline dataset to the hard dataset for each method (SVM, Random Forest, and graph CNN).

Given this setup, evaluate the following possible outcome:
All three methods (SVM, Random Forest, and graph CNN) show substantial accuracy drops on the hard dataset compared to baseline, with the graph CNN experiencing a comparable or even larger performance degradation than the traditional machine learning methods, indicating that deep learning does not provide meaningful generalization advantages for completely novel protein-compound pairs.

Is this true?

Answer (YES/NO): YES